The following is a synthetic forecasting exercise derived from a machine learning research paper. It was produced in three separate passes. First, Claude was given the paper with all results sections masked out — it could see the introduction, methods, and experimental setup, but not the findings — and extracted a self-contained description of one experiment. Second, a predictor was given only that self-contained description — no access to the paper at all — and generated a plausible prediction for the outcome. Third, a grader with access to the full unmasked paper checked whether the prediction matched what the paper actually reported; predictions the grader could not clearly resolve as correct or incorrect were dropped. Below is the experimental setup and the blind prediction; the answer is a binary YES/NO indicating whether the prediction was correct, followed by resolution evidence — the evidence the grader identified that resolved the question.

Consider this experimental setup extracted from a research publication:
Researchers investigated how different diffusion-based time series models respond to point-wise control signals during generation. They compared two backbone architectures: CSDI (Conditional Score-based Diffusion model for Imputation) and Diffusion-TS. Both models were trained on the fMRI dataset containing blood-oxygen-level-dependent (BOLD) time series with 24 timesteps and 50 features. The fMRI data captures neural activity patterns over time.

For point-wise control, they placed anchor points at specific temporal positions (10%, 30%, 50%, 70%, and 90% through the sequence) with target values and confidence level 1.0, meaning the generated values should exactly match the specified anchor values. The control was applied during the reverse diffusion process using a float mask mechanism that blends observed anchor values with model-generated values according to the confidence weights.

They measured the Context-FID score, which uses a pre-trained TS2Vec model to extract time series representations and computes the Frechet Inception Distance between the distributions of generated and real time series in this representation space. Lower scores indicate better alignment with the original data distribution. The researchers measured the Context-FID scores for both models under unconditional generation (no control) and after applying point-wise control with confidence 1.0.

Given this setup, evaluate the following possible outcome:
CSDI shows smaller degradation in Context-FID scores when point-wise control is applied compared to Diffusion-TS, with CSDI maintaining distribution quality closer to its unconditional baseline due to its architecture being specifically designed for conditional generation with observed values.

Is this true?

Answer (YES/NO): NO